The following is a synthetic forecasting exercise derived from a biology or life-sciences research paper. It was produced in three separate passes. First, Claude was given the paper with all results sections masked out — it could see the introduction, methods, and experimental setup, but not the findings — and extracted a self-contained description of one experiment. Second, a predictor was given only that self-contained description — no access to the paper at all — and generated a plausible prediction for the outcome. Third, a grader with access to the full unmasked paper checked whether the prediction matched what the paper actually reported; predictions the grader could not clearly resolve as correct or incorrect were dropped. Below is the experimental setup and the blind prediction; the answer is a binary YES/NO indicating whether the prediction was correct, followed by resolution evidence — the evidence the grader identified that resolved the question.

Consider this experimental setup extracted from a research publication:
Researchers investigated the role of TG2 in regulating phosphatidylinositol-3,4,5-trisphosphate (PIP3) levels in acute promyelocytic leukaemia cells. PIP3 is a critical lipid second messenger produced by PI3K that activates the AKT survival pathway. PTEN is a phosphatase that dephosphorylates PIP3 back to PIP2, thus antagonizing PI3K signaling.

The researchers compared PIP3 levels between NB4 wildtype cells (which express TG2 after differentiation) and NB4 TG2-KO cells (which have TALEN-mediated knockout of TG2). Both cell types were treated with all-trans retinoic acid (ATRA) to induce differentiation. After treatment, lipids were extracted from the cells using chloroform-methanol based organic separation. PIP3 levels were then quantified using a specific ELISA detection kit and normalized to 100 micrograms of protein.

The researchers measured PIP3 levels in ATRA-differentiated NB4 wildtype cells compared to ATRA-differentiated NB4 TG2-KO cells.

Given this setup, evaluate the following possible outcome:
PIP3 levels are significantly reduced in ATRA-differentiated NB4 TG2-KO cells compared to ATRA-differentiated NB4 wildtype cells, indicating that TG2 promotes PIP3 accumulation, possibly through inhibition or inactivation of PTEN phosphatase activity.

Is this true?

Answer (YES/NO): YES